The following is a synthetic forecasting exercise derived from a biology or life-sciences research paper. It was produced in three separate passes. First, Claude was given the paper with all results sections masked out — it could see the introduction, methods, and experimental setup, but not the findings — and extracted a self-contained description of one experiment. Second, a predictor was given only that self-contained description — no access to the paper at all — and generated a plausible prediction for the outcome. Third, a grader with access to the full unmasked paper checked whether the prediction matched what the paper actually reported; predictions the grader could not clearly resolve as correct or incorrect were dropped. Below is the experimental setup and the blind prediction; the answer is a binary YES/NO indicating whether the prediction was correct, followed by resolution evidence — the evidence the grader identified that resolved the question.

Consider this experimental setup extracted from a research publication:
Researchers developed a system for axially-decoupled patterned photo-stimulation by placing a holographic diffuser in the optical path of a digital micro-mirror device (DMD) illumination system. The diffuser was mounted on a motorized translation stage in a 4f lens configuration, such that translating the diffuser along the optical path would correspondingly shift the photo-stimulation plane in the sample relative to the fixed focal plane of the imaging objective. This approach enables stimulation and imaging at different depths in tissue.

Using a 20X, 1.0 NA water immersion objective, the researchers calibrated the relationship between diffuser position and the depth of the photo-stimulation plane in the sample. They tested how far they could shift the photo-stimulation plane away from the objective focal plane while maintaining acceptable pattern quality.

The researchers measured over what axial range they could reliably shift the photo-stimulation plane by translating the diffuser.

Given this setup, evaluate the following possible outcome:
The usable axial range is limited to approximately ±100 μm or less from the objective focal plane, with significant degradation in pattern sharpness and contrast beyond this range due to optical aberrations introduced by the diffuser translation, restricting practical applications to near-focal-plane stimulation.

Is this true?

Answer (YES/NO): NO